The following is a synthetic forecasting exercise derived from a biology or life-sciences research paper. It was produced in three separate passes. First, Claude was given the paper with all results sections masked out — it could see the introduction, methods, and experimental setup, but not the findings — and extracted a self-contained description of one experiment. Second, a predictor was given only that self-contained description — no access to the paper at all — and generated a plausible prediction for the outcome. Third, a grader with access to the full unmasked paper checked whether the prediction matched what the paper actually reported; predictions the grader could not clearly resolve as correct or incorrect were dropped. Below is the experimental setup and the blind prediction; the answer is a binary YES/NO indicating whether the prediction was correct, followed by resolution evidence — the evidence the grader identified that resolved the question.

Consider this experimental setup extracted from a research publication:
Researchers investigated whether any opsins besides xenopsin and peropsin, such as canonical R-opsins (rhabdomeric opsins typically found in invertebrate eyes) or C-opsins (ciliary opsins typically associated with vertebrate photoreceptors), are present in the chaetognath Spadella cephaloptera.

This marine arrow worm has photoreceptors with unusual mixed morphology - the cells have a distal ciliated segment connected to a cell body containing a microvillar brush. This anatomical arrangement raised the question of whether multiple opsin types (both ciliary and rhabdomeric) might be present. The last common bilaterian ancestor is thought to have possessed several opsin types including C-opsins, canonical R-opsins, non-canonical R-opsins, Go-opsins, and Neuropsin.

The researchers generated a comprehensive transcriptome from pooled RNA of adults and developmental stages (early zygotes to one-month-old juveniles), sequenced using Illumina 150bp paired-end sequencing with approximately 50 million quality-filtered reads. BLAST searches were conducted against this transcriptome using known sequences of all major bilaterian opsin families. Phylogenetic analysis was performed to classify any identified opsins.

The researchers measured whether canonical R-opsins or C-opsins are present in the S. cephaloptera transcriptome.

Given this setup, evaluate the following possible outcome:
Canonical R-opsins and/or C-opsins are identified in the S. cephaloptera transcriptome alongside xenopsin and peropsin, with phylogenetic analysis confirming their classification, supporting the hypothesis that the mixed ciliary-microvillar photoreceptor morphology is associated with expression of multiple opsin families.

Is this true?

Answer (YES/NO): NO